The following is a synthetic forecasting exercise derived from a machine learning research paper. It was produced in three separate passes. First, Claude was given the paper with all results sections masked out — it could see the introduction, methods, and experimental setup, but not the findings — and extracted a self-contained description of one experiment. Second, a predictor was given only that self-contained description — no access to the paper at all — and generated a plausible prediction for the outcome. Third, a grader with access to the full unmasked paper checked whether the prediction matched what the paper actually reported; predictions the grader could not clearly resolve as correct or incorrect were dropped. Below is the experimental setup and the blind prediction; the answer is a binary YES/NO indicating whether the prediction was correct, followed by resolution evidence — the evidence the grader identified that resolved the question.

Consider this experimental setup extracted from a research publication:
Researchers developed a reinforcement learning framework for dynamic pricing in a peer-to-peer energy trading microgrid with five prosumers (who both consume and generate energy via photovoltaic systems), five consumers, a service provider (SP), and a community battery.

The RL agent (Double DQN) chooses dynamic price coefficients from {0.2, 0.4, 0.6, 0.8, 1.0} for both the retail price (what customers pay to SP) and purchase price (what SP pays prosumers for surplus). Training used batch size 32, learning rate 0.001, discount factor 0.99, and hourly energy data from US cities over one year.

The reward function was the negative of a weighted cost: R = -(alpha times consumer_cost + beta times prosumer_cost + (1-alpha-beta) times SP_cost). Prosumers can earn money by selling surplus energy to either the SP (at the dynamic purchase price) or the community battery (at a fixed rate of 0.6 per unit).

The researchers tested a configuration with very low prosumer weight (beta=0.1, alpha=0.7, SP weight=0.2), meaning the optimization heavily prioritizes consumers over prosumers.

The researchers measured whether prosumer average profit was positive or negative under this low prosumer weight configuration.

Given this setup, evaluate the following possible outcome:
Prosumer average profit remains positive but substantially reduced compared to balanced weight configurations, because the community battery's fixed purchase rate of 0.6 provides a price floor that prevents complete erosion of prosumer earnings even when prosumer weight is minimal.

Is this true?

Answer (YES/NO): NO